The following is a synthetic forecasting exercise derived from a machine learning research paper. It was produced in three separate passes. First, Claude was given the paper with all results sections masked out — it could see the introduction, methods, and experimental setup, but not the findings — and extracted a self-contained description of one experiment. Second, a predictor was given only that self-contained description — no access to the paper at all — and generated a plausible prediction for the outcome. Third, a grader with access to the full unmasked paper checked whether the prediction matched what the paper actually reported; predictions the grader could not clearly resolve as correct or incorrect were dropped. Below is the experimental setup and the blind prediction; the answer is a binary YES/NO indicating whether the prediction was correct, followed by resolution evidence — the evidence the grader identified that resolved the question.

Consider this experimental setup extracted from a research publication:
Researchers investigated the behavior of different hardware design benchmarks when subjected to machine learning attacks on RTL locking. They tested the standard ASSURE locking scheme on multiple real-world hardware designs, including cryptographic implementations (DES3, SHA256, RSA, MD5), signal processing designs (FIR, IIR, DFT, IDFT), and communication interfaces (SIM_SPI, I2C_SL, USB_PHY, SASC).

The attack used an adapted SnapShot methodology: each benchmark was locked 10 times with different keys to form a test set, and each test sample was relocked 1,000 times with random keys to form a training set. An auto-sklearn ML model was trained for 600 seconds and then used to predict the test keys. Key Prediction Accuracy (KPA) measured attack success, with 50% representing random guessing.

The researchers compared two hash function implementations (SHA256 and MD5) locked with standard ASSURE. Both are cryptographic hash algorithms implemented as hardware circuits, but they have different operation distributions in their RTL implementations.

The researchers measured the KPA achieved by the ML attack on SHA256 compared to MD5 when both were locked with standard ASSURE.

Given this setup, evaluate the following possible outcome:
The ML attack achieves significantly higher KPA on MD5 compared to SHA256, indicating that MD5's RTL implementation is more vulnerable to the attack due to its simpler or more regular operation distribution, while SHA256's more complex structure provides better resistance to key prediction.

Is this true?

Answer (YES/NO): NO